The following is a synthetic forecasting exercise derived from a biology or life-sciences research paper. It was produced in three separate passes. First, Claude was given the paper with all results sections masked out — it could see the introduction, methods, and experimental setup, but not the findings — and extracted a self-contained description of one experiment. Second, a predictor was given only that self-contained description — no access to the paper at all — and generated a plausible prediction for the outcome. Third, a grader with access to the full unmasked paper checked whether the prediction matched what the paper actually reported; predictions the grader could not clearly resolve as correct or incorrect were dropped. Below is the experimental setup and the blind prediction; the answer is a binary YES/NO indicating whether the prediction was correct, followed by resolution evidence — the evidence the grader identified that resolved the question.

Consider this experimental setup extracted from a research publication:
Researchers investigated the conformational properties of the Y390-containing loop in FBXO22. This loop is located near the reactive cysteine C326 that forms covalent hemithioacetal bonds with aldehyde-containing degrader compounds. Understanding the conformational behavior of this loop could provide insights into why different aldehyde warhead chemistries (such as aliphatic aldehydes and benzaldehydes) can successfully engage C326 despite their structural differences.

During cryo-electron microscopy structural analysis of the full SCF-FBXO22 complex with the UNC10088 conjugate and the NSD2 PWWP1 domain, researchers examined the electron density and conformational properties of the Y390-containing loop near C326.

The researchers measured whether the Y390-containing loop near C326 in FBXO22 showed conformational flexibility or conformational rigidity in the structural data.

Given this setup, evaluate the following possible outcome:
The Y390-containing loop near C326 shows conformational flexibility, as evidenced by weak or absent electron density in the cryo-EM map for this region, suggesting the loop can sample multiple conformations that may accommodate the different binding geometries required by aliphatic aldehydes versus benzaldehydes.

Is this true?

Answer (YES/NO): NO